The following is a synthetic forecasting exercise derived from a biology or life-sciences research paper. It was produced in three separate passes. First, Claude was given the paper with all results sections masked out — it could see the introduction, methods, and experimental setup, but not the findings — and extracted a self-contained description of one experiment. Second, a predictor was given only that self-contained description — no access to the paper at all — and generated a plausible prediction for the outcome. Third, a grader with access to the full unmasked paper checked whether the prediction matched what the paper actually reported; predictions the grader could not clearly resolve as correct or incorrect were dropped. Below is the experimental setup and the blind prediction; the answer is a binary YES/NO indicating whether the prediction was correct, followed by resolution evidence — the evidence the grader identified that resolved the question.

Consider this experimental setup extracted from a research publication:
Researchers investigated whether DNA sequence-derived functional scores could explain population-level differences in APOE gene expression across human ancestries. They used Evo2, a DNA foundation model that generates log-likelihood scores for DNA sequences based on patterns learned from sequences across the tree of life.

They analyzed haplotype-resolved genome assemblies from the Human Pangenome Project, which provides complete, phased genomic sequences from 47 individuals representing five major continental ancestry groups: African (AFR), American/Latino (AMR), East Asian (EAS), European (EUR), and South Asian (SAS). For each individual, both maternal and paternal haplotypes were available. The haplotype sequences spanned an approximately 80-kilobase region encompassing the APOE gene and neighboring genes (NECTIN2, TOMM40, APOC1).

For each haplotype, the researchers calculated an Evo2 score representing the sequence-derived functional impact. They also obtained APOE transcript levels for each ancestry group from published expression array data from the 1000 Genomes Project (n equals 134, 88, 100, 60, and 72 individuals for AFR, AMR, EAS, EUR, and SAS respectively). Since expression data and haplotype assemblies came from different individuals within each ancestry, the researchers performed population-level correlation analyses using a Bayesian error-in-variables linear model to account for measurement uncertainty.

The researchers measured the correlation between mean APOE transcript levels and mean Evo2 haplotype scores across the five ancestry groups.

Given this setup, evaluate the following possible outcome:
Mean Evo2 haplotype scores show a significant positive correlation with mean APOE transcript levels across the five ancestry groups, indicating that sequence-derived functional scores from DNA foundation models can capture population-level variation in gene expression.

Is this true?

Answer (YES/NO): YES